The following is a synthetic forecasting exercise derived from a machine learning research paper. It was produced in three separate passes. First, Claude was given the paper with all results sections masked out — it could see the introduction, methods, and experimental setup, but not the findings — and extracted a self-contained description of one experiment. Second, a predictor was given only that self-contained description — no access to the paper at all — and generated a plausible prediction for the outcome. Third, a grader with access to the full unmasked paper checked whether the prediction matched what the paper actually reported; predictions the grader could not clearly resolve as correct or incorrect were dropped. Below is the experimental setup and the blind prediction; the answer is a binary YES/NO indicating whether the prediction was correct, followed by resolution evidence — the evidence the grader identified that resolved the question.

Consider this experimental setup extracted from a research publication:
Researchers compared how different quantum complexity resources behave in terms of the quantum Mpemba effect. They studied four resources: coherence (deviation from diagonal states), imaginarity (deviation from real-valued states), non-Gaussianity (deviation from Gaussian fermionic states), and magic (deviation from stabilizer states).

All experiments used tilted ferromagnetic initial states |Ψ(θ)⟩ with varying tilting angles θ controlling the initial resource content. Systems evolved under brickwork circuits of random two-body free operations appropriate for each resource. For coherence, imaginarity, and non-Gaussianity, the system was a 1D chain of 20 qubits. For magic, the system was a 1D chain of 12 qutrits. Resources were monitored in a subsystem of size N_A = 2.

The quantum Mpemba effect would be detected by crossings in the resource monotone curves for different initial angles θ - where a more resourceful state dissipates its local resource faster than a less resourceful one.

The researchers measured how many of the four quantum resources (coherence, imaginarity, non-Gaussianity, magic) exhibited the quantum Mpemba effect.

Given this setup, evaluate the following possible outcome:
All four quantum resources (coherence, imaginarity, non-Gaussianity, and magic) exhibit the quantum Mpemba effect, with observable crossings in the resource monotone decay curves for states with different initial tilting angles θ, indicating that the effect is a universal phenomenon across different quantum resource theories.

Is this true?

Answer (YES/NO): NO